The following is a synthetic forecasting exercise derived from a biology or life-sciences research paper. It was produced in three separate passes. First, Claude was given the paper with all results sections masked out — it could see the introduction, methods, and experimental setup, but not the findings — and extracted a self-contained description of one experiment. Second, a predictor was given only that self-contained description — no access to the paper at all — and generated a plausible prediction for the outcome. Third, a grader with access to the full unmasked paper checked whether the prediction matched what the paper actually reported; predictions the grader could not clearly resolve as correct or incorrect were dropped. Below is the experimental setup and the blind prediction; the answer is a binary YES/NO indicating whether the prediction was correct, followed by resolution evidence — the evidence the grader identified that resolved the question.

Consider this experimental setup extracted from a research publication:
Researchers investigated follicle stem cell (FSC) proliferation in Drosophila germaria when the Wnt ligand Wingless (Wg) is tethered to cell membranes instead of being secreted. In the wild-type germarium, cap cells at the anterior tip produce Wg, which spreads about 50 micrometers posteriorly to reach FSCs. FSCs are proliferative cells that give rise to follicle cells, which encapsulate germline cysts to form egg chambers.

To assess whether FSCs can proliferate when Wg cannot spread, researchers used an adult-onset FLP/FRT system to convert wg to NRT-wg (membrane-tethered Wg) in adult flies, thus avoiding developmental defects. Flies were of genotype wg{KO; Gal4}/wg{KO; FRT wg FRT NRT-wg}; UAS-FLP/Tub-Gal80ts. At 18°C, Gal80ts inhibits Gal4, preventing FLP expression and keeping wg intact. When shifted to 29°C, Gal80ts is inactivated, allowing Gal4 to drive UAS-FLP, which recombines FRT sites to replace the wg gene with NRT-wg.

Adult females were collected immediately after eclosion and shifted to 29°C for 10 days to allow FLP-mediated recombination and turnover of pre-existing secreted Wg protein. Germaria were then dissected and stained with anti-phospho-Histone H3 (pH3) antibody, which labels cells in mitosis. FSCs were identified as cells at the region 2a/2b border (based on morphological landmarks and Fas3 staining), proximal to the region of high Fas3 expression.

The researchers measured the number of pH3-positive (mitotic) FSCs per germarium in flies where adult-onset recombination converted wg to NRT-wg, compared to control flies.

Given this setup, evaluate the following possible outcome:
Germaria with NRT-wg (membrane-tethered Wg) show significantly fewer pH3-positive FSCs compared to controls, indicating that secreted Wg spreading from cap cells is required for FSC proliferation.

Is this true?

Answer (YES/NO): YES